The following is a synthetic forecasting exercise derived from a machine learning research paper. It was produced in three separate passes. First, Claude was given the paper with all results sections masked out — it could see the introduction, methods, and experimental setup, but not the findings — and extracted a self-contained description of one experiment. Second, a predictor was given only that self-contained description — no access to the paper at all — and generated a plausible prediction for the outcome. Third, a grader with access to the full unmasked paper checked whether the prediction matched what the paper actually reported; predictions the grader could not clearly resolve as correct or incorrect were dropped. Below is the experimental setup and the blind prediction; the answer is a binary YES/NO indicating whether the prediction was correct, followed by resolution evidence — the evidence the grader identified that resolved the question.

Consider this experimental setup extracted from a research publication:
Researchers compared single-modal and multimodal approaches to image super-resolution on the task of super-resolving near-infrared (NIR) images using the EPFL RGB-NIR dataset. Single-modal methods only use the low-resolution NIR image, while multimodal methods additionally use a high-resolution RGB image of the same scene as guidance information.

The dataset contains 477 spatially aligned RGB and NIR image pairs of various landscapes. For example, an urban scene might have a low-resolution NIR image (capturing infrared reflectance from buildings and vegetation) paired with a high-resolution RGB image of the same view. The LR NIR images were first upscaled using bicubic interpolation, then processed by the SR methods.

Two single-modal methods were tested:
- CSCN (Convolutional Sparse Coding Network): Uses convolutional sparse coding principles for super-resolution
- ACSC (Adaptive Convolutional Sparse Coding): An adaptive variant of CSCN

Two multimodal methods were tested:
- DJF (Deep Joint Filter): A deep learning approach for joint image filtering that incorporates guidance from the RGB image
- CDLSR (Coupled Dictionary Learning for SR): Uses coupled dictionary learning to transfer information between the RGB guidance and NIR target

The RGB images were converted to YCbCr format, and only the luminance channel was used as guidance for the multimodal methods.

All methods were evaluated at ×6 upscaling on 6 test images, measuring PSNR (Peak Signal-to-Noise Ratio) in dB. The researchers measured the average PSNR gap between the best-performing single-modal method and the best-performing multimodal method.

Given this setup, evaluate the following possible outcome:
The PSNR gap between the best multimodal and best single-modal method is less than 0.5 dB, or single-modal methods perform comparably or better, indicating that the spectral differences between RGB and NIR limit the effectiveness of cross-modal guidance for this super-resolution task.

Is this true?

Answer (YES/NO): NO